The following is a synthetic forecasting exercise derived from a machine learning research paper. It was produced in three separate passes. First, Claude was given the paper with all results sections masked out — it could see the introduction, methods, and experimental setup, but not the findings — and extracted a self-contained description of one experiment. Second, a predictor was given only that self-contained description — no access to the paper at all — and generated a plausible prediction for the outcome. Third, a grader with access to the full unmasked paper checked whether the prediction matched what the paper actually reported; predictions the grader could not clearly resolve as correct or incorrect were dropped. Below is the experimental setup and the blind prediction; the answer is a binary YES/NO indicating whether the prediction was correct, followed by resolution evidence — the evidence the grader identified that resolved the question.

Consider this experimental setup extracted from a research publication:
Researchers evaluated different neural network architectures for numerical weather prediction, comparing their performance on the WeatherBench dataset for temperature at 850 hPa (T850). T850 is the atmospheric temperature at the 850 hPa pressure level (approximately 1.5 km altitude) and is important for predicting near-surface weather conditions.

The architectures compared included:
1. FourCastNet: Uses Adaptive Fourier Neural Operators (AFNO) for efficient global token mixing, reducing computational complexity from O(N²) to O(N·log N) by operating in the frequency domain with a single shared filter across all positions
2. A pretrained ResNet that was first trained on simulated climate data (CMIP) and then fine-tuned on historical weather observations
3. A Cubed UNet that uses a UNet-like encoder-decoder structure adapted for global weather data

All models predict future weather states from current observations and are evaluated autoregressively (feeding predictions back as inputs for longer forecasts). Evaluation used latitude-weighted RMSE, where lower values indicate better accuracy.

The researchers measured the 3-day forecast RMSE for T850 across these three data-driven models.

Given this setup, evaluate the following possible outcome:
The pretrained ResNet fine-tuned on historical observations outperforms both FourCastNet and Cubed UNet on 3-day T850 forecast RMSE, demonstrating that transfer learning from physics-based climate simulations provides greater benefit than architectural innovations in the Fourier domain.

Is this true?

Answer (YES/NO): NO